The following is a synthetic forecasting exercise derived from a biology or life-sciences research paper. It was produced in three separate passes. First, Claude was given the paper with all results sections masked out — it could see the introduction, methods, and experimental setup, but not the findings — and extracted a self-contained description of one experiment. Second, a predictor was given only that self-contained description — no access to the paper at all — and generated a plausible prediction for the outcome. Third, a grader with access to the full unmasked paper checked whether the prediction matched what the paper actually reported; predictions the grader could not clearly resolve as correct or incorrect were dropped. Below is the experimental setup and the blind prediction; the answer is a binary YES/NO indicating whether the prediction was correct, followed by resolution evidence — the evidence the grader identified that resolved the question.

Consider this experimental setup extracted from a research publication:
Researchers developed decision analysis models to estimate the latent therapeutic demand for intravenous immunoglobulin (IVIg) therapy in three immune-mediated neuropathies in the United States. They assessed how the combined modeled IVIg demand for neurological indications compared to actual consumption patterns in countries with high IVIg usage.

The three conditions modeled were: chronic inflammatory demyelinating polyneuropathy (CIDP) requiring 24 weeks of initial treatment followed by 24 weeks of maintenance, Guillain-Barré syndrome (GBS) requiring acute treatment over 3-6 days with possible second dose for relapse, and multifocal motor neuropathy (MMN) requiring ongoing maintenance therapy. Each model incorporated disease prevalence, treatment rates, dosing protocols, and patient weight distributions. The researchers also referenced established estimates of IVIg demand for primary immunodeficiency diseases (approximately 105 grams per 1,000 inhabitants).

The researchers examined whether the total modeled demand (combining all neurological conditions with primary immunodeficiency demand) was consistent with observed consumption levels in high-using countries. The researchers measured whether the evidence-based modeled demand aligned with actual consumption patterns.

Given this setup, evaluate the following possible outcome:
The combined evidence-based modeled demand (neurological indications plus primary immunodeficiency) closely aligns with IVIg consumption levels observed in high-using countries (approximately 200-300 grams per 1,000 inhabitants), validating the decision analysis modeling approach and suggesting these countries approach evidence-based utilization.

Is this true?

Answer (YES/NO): YES